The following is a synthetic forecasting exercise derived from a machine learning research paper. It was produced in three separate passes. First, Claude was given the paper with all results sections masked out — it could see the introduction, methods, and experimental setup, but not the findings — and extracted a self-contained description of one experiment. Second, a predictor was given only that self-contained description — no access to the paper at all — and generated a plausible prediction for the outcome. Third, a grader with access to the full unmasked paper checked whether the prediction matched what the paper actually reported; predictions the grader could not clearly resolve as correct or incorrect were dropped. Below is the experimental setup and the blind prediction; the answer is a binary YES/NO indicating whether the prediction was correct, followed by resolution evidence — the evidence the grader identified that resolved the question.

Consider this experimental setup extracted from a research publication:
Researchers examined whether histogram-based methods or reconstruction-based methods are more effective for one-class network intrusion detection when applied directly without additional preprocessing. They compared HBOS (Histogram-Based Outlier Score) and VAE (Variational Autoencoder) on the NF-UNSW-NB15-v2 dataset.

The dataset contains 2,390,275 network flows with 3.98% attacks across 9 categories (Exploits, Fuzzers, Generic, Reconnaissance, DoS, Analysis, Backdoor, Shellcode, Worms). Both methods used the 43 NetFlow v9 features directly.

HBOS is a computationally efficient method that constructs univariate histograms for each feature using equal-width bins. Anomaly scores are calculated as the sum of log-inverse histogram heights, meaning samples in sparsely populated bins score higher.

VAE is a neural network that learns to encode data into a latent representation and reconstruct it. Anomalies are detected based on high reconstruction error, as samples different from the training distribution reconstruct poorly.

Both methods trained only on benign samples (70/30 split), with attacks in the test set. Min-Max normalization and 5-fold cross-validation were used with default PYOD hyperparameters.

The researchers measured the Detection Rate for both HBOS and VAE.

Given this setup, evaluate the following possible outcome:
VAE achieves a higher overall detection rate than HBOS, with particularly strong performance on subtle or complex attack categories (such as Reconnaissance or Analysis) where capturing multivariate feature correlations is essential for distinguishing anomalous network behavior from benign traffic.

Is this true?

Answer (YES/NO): NO